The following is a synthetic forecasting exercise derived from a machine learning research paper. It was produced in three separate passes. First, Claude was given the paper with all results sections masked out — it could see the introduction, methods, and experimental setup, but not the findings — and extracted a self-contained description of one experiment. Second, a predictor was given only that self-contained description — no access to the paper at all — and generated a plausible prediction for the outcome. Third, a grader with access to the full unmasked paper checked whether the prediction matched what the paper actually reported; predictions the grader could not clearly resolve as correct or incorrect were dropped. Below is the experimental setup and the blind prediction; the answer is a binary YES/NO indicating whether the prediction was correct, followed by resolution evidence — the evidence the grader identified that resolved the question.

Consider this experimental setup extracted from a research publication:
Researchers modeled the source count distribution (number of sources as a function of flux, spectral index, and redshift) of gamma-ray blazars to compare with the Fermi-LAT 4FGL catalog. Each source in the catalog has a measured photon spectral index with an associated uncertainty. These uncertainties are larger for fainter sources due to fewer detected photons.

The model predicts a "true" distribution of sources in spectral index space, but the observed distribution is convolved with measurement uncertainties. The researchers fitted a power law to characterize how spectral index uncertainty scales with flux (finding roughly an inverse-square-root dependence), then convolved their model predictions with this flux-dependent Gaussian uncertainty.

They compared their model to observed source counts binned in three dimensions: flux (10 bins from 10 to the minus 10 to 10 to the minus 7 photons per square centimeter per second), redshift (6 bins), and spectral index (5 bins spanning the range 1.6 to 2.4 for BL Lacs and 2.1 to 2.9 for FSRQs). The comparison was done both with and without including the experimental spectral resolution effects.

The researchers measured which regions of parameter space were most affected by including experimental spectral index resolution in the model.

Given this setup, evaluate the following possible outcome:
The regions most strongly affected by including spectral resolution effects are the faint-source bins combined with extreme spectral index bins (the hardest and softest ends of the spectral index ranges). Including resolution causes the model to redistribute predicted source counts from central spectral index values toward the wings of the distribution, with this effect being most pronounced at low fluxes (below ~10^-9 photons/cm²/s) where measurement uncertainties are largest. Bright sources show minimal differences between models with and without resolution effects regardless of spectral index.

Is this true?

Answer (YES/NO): YES